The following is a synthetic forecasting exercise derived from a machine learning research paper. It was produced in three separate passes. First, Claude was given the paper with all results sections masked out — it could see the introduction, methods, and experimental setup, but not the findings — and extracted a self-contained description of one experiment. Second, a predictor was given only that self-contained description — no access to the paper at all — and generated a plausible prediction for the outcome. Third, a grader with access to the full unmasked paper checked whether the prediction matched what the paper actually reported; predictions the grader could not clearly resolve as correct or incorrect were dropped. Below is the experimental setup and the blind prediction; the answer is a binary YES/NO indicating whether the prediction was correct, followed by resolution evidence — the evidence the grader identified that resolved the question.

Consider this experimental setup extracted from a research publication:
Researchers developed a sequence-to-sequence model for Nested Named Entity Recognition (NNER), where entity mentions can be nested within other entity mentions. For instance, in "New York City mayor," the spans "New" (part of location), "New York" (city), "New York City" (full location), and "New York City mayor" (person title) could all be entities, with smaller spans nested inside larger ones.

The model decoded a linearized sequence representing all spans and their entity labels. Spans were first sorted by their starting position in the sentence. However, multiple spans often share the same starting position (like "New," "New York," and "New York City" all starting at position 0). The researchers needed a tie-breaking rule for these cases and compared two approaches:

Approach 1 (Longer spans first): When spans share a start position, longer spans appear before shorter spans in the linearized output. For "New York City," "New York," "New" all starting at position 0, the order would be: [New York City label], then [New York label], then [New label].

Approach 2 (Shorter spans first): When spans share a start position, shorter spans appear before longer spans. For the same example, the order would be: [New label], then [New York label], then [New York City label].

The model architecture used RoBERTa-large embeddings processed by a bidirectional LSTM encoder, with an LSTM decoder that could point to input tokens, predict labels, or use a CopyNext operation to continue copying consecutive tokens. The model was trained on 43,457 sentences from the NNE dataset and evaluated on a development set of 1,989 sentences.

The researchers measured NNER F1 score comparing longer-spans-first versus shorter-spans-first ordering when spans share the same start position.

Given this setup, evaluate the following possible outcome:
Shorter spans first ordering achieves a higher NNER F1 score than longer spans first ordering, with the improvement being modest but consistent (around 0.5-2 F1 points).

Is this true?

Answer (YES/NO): NO